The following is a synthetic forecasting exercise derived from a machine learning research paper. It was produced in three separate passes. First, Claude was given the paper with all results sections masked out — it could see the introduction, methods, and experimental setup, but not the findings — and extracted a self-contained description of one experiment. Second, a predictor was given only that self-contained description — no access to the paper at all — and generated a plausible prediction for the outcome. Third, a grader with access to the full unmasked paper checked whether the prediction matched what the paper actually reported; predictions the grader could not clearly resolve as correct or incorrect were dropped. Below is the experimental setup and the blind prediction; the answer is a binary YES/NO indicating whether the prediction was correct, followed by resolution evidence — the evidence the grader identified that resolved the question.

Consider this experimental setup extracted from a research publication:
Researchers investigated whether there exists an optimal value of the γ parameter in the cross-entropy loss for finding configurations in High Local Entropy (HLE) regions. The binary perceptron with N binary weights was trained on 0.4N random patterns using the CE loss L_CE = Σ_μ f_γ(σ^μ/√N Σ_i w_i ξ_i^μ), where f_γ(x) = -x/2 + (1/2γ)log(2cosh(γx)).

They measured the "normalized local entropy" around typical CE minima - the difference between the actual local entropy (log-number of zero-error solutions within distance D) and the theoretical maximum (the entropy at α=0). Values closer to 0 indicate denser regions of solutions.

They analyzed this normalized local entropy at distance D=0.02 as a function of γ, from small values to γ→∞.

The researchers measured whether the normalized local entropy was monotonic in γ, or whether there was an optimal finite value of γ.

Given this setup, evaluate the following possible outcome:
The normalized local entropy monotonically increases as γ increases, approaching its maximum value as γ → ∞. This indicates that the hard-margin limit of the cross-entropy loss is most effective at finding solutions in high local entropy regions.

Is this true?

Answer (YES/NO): NO